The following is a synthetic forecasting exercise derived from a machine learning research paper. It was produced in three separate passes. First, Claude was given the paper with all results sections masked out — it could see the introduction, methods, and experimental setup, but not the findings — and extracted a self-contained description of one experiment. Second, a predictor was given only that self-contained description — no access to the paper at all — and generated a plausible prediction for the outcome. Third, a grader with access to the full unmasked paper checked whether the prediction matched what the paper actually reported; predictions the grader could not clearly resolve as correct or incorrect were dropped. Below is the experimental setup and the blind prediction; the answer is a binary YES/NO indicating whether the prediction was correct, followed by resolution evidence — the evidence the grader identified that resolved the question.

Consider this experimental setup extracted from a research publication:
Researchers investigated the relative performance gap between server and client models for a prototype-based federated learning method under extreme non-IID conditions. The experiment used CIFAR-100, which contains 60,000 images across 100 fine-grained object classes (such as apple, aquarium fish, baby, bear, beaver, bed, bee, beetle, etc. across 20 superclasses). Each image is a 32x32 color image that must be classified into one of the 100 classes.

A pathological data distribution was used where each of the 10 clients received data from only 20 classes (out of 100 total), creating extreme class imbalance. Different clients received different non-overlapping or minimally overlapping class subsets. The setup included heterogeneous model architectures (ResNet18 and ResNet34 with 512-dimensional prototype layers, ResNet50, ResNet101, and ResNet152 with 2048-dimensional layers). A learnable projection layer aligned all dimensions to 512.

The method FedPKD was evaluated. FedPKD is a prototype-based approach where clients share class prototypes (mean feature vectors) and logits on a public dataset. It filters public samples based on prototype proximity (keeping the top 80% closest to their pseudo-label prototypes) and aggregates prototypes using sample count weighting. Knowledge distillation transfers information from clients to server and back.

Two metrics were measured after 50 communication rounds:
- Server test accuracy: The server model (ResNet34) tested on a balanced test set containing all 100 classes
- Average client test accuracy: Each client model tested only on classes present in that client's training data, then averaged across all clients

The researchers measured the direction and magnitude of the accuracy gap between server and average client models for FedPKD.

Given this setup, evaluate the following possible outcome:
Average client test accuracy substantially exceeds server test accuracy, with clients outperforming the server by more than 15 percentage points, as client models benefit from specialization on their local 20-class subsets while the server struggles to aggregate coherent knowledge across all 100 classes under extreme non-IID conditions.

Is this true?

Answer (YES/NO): YES